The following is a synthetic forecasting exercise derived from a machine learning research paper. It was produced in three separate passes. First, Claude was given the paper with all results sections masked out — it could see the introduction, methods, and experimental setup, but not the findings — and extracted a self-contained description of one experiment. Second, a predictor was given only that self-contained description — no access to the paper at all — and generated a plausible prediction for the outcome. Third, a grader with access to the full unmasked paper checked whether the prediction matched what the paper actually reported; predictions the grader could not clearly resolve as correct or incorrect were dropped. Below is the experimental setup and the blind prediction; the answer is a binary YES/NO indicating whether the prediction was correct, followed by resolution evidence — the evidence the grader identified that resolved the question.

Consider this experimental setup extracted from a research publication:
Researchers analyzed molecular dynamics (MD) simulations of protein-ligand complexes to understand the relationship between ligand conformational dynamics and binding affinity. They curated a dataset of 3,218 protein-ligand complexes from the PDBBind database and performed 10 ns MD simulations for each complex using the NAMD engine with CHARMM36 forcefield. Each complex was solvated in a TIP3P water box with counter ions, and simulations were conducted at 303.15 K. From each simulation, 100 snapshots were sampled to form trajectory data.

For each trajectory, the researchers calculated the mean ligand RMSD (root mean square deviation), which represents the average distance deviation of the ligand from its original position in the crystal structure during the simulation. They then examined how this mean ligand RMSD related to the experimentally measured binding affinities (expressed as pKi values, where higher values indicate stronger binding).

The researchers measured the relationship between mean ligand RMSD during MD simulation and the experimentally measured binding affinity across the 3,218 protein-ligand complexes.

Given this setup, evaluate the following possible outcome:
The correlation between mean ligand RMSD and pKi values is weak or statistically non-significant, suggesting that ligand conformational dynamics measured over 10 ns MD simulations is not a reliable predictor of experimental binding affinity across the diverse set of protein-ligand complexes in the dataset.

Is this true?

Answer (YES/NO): NO